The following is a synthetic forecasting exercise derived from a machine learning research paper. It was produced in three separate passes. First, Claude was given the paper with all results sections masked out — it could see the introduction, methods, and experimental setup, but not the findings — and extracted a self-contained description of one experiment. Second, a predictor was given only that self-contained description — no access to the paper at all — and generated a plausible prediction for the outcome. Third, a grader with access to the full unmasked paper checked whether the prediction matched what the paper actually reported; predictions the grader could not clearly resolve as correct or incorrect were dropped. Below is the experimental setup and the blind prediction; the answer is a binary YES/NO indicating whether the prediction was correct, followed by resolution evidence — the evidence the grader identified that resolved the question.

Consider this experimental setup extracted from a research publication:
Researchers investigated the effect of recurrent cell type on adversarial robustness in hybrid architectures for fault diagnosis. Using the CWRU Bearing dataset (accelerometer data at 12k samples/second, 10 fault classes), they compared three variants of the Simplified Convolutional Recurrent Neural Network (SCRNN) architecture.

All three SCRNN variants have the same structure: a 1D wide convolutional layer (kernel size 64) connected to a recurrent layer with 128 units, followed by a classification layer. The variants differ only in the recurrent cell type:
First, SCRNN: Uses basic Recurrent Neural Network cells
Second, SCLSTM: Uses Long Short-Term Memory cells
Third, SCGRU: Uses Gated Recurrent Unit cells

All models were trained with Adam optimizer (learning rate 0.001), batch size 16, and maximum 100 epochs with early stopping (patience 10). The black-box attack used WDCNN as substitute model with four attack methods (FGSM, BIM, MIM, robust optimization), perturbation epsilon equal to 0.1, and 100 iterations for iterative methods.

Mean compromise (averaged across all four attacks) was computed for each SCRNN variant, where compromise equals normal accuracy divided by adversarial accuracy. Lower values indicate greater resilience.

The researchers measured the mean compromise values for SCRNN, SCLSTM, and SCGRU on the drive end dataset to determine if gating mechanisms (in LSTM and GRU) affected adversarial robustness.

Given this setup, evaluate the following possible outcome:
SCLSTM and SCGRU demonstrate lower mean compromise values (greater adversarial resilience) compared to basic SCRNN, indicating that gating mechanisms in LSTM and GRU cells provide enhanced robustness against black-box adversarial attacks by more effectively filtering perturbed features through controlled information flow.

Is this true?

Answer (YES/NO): NO